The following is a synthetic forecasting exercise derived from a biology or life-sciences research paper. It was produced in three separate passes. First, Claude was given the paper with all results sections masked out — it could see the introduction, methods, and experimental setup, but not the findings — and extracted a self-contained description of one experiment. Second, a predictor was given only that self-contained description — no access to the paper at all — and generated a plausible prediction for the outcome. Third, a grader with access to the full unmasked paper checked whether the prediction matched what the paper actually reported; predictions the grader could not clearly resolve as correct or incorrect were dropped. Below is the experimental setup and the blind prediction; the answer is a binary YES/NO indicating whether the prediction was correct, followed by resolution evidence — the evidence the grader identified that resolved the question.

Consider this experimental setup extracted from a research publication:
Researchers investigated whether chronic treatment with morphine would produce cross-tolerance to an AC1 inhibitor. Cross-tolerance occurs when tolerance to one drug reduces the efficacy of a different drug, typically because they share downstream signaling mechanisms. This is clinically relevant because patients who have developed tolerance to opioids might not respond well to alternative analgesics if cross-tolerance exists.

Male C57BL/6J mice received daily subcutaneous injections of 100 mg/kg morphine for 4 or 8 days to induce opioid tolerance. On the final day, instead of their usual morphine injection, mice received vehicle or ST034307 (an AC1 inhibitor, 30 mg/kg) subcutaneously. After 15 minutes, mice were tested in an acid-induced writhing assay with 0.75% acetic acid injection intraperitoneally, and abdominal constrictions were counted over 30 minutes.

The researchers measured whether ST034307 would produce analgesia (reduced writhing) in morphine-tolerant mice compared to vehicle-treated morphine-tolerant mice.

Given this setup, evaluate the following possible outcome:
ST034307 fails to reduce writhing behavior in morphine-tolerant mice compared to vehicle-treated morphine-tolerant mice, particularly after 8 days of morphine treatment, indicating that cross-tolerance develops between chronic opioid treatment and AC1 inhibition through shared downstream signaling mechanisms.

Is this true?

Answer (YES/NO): NO